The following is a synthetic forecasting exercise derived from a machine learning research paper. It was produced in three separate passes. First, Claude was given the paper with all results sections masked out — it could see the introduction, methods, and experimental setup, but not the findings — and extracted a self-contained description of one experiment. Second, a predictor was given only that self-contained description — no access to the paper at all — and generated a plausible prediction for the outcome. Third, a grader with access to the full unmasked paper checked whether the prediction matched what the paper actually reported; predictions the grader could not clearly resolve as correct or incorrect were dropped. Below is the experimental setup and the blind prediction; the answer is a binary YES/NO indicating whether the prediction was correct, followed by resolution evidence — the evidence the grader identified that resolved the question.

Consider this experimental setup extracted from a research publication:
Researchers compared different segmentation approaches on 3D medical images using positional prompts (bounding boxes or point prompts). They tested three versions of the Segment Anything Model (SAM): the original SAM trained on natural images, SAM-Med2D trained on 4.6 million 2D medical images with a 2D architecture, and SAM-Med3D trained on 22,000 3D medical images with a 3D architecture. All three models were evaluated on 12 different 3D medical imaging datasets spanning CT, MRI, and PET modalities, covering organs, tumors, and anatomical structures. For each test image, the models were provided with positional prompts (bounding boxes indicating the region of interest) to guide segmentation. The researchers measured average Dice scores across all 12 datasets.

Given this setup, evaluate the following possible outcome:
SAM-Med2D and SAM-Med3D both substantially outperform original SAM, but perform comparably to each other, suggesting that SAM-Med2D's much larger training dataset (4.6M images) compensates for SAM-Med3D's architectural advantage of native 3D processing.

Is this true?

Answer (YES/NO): NO